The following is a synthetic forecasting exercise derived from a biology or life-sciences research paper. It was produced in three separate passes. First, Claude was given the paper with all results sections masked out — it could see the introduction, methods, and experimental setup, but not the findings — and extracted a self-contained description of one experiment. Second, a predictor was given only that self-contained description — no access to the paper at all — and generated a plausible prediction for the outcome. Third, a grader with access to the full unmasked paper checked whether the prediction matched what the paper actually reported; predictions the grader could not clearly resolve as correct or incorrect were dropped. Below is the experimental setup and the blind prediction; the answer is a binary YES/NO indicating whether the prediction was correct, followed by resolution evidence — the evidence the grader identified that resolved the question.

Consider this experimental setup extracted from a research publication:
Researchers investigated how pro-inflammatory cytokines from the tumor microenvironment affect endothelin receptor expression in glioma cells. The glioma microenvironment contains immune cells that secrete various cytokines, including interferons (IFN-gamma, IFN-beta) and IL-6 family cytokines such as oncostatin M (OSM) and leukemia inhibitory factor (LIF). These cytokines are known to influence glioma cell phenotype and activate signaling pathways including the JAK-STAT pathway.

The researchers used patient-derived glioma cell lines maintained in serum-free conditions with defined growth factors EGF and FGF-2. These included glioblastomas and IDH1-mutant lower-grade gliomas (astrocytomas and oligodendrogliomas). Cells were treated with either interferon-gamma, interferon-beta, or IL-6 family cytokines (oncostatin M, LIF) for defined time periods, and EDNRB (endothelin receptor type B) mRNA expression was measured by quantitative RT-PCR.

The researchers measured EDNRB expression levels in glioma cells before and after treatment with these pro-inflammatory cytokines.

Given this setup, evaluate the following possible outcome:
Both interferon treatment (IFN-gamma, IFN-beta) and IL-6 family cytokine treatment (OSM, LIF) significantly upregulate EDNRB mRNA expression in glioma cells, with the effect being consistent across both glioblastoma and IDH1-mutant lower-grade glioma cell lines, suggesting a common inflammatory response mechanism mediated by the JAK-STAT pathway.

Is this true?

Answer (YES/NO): NO